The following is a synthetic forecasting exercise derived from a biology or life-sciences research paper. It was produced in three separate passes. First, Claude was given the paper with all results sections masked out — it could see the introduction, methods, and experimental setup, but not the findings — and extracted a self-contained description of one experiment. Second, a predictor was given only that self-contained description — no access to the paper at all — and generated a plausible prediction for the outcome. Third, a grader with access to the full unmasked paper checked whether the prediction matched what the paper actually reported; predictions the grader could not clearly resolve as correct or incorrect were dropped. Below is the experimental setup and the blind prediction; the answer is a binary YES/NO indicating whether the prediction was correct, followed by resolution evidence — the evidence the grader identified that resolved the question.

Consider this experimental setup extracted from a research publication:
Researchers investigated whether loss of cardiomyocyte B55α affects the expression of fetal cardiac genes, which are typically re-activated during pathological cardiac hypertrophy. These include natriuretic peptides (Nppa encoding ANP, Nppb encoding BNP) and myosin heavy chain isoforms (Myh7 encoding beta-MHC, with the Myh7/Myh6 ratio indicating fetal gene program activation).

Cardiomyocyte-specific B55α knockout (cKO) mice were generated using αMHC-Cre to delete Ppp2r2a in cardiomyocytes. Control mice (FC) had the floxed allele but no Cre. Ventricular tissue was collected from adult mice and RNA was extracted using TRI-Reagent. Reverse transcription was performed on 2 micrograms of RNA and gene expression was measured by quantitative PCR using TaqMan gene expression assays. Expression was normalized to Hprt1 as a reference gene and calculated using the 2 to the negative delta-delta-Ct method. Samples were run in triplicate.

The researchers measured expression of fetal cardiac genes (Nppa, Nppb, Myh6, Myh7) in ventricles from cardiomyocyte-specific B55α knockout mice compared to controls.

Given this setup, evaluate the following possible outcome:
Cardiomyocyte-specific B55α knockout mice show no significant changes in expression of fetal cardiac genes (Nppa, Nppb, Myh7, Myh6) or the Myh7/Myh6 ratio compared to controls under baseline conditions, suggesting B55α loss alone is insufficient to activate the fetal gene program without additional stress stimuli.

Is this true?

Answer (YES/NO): NO